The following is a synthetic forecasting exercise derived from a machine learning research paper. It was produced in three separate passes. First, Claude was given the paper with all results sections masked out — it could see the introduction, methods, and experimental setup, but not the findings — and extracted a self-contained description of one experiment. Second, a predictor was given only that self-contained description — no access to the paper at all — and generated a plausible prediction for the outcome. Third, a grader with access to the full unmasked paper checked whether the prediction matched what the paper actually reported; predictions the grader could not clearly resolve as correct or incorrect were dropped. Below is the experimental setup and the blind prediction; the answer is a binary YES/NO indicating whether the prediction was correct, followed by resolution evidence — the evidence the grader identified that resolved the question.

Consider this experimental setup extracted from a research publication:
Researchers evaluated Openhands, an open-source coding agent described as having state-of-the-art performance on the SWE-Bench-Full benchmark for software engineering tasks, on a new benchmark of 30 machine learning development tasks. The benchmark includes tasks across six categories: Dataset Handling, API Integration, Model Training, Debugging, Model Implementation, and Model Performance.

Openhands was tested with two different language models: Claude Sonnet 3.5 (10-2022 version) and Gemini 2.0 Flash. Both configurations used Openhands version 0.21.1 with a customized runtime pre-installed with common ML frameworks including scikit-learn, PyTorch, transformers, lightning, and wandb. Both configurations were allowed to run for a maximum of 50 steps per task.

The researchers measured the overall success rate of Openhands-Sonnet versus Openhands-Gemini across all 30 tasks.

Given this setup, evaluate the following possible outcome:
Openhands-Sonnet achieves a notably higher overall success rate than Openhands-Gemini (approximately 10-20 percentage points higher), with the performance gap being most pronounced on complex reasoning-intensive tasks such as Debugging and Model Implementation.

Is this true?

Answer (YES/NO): NO